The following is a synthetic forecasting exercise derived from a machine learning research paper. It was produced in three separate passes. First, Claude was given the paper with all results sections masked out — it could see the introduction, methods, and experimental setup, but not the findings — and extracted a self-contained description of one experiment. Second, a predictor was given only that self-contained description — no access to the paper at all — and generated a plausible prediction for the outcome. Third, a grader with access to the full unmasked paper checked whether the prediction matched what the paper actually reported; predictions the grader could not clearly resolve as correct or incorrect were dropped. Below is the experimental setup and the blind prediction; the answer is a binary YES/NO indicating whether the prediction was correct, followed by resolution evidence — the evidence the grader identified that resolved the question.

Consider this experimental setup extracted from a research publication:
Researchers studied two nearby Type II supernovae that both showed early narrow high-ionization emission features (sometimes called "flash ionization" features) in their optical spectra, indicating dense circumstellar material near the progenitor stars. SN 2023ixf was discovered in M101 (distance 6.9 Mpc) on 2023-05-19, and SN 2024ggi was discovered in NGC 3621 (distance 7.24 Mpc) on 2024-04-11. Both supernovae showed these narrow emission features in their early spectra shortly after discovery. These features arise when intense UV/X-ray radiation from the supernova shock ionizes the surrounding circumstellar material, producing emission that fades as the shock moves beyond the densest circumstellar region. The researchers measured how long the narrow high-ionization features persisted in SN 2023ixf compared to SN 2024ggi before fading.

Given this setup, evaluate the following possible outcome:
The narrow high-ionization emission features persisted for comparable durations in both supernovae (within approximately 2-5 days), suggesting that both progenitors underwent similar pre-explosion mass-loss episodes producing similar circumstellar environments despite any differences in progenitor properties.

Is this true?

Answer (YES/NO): NO